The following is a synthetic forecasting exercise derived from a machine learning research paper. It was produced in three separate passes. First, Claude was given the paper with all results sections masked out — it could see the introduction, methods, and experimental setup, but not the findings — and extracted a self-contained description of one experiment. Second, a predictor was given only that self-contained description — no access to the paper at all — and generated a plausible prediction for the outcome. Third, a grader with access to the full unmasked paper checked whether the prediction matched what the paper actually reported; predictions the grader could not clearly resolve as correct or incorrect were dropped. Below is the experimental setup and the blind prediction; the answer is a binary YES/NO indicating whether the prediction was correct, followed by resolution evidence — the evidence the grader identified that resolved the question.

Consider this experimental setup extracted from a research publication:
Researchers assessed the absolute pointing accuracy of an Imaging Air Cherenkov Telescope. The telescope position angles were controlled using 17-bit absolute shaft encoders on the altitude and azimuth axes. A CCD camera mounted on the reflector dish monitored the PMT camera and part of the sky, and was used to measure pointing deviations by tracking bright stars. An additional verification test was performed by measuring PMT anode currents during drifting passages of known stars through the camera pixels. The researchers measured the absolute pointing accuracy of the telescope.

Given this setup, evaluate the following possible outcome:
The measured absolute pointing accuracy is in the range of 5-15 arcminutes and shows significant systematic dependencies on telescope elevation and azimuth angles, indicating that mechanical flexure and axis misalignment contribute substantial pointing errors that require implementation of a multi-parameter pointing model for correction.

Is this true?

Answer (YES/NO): NO